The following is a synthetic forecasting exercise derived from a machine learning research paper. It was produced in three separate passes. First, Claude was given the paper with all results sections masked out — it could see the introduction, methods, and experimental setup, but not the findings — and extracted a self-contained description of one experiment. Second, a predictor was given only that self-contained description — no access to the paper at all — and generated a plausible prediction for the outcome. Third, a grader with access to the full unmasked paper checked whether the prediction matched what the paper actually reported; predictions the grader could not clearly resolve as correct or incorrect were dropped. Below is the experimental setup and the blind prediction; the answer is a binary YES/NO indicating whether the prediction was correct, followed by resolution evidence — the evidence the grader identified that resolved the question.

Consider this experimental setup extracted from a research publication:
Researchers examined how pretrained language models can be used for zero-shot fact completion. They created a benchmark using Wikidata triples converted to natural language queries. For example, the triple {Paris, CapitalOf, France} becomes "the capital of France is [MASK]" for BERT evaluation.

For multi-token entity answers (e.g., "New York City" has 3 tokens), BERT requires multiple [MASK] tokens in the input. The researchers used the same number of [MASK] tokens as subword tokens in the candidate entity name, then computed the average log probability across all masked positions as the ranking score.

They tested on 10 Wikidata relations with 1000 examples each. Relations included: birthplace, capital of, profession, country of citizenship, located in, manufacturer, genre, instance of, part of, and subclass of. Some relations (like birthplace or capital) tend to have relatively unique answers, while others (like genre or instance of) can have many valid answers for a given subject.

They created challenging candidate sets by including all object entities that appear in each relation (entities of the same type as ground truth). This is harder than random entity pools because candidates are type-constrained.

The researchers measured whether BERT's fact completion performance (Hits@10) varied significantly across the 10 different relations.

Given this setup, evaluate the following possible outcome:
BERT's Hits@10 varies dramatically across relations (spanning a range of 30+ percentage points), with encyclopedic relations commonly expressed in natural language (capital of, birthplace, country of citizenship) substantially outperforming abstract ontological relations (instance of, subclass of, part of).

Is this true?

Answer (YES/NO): NO